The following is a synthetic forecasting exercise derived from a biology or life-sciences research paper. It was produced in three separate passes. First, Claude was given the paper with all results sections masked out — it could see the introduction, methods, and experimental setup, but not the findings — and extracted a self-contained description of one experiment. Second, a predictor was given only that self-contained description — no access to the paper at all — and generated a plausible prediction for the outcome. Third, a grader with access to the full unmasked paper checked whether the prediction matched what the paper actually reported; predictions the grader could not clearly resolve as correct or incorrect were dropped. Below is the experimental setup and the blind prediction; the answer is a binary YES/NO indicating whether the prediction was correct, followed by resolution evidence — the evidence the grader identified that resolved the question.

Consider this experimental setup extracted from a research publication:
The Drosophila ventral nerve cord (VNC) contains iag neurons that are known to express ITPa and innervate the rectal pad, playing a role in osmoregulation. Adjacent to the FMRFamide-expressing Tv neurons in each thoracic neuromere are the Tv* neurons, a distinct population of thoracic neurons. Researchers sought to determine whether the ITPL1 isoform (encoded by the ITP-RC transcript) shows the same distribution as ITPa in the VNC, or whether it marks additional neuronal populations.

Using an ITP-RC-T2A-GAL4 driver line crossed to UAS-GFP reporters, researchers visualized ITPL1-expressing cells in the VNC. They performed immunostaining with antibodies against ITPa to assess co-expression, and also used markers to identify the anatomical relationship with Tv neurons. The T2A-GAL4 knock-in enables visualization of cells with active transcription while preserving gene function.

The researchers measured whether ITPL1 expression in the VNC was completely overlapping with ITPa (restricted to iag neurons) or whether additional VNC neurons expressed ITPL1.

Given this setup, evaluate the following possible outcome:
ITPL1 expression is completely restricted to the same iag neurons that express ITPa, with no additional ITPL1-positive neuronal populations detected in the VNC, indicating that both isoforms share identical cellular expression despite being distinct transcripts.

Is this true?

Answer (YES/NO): NO